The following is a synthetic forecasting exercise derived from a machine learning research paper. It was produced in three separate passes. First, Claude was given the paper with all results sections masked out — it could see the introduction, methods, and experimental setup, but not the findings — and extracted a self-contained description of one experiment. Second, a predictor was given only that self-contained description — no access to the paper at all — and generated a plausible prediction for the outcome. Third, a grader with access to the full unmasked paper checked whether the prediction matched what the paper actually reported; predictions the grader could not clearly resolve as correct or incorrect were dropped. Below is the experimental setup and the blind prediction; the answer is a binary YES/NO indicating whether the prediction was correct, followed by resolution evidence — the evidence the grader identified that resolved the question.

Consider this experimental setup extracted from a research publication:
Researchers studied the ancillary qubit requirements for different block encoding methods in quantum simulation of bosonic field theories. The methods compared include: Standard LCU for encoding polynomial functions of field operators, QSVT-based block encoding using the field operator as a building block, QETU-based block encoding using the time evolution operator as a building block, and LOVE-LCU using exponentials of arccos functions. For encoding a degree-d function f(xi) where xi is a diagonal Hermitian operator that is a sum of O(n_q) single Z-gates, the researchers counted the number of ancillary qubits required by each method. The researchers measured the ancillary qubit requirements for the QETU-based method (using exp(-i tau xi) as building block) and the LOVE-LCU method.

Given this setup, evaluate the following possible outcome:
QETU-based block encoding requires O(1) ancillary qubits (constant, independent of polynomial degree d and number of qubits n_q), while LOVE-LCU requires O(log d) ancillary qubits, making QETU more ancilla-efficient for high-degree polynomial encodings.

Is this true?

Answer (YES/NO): NO